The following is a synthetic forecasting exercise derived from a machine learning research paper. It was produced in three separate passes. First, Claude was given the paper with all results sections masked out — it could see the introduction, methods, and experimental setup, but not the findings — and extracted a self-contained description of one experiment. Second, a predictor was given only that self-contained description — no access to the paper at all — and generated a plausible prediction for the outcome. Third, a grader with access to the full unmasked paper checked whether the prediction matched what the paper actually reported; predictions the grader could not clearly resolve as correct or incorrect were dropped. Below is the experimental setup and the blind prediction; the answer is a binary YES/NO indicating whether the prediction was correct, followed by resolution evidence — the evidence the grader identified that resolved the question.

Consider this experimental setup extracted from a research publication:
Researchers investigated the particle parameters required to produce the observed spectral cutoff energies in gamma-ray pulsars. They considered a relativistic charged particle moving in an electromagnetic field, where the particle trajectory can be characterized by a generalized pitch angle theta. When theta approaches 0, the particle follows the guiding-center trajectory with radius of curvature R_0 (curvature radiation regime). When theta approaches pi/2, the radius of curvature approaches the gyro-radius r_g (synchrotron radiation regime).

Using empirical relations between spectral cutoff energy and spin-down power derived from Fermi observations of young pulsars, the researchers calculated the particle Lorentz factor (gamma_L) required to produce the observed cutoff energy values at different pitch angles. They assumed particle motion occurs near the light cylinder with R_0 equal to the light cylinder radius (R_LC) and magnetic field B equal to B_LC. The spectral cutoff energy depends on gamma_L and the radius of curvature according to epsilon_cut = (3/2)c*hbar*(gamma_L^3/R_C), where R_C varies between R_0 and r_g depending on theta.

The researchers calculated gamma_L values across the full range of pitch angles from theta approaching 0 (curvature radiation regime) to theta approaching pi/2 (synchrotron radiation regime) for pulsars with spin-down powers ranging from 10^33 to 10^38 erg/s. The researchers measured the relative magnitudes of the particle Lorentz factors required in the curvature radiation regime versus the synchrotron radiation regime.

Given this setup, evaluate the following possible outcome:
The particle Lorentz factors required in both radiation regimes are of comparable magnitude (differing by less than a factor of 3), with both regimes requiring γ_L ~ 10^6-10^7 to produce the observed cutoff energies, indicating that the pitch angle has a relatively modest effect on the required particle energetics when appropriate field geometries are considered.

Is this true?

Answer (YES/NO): NO